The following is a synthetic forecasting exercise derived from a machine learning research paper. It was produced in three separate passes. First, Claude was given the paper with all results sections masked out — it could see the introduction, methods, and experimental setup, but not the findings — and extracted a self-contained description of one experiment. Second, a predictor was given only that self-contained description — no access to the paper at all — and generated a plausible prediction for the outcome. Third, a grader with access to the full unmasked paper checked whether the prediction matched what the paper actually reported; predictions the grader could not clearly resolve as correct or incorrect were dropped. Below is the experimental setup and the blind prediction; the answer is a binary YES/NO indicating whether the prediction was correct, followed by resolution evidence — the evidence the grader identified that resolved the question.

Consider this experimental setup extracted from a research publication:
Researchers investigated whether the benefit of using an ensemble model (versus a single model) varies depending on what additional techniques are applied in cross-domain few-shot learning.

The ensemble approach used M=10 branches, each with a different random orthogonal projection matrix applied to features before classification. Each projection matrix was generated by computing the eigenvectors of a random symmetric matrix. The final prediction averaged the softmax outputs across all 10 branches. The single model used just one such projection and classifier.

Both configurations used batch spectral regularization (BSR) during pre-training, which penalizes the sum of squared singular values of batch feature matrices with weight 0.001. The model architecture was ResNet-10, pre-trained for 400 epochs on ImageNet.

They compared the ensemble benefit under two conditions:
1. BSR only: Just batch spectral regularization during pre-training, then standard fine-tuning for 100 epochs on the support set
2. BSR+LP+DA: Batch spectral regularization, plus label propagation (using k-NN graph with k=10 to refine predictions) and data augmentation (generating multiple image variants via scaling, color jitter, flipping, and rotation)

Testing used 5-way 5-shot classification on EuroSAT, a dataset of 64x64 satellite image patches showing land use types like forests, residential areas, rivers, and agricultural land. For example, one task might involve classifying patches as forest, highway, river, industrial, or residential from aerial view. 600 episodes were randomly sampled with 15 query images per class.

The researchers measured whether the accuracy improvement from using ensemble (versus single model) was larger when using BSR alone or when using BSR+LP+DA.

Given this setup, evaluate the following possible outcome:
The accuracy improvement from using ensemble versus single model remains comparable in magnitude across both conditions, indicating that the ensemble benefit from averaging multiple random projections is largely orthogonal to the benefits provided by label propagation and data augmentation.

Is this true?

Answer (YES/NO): NO